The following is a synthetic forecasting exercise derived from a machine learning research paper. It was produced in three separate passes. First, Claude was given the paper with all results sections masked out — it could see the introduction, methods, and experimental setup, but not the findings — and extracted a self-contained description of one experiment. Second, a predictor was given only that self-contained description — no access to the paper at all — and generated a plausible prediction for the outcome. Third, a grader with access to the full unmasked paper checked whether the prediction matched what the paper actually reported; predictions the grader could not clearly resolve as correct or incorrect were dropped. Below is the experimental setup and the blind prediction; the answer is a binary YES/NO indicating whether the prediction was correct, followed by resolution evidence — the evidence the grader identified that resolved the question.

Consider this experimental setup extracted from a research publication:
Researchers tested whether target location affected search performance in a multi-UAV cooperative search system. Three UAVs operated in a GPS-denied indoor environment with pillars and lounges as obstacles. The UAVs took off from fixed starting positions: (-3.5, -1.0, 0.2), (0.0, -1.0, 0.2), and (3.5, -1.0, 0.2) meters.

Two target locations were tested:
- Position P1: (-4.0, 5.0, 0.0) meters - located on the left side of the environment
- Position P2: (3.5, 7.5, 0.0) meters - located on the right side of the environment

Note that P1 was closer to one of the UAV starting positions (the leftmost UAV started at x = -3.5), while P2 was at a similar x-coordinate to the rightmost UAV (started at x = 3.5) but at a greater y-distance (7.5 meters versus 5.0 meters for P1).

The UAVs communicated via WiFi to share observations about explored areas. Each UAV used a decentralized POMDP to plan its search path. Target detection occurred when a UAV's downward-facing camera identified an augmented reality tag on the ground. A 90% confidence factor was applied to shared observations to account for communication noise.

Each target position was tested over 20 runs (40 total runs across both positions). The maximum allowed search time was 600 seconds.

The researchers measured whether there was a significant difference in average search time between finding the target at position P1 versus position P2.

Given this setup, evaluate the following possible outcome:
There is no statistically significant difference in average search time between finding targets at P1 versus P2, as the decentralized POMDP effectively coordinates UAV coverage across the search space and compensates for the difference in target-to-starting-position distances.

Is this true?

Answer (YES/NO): NO